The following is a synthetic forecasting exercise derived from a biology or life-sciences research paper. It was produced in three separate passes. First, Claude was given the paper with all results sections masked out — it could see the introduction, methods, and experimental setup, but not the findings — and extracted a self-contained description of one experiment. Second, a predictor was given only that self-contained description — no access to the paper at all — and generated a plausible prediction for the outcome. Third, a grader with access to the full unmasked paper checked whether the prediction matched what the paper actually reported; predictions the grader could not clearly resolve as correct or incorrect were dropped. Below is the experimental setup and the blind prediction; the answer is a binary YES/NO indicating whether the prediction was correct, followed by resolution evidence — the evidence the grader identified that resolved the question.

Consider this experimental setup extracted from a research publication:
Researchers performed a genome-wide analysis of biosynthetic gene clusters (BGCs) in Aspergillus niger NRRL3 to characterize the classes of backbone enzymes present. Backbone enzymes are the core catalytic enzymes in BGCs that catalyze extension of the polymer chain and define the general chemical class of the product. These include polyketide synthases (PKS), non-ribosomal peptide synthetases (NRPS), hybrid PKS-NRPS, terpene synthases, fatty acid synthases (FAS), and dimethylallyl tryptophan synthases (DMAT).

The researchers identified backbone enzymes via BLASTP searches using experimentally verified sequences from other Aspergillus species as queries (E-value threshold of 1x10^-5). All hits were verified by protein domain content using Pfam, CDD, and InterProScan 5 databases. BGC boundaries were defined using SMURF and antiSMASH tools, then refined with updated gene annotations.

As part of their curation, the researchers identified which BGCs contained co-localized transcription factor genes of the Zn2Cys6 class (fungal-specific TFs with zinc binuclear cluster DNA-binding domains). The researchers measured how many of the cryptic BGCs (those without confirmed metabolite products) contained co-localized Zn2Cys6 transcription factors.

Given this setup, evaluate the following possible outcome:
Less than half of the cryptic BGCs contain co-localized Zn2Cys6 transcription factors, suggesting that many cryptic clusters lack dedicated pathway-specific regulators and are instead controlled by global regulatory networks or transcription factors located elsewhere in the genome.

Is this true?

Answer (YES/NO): NO